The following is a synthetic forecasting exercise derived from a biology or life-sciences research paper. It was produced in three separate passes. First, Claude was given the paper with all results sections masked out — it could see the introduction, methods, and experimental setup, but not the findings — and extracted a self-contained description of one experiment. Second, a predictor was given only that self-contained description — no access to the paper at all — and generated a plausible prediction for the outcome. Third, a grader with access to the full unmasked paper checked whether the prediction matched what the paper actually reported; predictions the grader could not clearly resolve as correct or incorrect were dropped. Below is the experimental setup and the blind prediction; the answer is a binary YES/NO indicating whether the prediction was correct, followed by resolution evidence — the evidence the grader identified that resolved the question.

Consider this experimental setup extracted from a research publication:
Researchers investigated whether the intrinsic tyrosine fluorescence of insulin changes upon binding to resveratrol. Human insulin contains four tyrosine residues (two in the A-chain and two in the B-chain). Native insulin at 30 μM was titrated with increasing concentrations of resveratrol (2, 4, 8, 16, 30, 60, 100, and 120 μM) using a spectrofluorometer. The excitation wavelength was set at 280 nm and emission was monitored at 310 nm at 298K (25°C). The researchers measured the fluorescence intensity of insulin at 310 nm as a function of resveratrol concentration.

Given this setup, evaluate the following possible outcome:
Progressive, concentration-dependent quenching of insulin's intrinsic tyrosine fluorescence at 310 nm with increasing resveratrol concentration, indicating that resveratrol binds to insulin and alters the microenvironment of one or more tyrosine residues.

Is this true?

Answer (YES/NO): YES